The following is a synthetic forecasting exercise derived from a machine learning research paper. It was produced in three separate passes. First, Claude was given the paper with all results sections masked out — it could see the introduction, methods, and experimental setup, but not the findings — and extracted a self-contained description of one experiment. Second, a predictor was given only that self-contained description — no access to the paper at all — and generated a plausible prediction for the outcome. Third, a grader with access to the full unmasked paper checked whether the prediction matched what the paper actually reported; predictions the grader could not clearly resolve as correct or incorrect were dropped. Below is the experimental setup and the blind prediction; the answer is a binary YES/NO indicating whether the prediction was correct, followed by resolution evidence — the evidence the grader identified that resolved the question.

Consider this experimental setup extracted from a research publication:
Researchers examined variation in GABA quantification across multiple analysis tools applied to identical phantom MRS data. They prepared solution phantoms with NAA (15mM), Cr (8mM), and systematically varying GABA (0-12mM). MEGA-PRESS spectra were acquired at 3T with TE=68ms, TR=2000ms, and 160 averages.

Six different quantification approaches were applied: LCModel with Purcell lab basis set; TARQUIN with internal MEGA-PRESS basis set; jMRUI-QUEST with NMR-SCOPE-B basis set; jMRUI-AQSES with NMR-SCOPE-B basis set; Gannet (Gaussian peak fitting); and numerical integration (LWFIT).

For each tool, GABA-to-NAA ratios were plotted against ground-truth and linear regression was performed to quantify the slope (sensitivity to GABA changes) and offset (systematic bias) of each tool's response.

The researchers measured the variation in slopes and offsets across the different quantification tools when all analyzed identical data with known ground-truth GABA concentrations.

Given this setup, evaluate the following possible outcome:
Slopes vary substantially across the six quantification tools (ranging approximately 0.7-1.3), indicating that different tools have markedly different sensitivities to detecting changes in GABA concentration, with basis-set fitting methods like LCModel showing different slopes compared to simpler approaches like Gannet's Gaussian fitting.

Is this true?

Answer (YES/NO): NO